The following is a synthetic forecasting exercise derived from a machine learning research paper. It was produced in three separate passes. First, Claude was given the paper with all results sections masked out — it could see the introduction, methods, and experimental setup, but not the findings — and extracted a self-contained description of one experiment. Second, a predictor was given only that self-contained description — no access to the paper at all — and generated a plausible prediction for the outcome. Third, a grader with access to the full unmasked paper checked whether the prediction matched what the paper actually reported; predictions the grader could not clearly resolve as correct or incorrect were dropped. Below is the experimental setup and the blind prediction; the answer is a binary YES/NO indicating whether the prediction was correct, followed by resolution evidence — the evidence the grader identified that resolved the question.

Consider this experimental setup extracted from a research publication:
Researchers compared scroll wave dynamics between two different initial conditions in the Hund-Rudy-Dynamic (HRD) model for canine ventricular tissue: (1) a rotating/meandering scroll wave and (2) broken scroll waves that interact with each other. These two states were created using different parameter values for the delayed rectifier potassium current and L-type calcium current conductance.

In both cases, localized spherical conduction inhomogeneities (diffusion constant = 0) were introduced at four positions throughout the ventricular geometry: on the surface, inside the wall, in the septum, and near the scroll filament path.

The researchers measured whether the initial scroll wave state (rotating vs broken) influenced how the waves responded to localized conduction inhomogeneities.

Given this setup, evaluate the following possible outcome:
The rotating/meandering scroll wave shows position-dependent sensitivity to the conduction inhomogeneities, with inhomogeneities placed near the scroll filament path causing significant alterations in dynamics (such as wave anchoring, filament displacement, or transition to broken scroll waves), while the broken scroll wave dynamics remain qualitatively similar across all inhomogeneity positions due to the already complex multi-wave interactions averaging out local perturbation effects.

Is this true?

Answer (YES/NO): NO